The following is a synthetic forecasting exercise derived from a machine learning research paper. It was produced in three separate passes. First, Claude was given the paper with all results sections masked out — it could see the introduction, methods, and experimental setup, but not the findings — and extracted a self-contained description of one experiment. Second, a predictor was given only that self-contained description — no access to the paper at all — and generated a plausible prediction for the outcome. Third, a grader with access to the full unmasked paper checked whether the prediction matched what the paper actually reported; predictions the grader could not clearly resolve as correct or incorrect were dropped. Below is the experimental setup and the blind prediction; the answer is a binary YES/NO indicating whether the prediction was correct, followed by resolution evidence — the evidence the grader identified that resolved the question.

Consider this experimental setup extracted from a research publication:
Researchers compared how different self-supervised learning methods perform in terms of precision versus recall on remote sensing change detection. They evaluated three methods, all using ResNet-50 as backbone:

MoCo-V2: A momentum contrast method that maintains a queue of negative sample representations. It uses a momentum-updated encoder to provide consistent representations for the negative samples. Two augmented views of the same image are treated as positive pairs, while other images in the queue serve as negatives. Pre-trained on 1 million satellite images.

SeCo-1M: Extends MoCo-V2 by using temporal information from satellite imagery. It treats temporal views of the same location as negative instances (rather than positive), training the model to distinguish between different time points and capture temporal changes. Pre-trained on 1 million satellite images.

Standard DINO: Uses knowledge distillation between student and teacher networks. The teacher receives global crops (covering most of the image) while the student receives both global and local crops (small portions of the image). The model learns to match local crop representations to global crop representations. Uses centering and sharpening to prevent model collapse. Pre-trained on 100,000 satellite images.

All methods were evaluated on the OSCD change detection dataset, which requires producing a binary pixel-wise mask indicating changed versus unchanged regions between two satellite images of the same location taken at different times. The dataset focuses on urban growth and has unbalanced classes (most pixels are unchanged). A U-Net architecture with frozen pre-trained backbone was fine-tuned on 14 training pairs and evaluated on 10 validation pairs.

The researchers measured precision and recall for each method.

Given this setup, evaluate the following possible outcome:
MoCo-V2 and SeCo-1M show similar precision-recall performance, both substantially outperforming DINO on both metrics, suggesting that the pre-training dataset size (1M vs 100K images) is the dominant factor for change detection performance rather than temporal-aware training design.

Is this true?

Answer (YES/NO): NO